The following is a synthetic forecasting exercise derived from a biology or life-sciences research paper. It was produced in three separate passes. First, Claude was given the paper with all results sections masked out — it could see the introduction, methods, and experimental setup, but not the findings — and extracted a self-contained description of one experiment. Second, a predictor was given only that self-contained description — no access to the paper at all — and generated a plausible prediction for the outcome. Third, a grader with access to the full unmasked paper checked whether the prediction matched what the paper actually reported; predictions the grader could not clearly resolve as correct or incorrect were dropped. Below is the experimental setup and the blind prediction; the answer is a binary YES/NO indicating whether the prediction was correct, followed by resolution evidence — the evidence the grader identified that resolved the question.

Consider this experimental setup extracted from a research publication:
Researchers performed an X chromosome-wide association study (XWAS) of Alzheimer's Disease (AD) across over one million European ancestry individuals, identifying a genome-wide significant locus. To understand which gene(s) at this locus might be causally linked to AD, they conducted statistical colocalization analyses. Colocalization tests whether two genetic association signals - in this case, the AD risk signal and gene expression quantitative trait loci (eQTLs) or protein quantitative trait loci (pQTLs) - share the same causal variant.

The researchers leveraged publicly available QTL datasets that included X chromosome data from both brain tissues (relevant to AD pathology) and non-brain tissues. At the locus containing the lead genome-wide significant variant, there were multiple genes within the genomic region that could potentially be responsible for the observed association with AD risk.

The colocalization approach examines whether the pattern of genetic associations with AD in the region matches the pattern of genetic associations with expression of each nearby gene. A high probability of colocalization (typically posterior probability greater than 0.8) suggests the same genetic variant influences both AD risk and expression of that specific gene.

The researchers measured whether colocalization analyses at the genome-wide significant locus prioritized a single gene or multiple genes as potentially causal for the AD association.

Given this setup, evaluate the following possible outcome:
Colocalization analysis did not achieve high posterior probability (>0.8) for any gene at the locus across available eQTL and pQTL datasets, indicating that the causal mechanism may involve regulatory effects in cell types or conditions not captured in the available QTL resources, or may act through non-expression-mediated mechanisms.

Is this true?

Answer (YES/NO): NO